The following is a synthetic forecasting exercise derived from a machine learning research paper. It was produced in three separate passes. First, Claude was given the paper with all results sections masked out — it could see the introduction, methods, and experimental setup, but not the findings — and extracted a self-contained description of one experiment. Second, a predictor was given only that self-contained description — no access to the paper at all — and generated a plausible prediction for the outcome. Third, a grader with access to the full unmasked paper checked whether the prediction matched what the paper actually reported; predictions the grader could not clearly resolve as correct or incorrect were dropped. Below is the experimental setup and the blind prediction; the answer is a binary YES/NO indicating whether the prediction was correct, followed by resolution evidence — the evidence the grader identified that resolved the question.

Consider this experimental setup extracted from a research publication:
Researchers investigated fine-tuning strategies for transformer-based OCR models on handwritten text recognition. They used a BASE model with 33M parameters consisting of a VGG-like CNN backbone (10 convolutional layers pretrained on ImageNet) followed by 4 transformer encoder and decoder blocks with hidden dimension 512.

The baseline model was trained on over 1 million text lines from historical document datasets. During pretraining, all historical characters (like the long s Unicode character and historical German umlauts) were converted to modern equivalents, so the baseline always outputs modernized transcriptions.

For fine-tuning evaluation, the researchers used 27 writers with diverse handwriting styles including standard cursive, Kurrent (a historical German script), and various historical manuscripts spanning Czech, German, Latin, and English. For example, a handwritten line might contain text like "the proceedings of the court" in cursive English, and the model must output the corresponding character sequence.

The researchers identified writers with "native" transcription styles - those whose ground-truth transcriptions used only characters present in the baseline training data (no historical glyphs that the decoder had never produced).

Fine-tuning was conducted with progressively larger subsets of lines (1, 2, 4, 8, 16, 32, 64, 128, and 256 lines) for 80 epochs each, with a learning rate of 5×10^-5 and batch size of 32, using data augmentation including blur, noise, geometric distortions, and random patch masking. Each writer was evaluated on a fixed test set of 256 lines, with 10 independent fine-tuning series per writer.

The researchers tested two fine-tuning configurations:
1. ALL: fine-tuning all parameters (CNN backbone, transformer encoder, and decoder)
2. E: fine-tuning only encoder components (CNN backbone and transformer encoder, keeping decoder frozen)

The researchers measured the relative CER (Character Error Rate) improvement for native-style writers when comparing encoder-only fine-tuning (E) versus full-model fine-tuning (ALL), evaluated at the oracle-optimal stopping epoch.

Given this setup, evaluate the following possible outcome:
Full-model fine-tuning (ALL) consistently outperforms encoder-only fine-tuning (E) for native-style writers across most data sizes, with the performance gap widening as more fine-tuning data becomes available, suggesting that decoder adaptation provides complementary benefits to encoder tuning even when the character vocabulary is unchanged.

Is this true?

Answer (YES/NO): NO